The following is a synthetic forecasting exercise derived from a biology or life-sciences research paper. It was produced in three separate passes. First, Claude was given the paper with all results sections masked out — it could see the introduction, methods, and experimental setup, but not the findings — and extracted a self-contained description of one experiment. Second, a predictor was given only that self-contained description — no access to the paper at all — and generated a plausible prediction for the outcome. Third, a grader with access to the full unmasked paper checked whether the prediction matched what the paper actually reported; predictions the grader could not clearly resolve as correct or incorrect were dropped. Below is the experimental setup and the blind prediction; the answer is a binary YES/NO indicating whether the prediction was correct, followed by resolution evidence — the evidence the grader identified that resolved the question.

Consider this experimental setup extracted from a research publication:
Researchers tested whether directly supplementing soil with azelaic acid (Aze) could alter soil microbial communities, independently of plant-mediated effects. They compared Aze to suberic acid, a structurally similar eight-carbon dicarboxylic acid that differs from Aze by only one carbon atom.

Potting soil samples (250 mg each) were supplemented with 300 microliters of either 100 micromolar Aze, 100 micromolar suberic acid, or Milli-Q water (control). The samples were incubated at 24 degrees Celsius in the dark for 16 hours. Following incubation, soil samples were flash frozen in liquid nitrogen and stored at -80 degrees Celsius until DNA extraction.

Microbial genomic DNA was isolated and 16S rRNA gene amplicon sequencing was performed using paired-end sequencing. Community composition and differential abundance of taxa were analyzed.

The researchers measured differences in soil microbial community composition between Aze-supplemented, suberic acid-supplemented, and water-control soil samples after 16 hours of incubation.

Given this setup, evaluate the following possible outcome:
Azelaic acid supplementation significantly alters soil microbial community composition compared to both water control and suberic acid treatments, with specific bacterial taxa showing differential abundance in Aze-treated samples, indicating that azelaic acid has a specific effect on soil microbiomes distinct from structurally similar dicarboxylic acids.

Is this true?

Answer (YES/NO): NO